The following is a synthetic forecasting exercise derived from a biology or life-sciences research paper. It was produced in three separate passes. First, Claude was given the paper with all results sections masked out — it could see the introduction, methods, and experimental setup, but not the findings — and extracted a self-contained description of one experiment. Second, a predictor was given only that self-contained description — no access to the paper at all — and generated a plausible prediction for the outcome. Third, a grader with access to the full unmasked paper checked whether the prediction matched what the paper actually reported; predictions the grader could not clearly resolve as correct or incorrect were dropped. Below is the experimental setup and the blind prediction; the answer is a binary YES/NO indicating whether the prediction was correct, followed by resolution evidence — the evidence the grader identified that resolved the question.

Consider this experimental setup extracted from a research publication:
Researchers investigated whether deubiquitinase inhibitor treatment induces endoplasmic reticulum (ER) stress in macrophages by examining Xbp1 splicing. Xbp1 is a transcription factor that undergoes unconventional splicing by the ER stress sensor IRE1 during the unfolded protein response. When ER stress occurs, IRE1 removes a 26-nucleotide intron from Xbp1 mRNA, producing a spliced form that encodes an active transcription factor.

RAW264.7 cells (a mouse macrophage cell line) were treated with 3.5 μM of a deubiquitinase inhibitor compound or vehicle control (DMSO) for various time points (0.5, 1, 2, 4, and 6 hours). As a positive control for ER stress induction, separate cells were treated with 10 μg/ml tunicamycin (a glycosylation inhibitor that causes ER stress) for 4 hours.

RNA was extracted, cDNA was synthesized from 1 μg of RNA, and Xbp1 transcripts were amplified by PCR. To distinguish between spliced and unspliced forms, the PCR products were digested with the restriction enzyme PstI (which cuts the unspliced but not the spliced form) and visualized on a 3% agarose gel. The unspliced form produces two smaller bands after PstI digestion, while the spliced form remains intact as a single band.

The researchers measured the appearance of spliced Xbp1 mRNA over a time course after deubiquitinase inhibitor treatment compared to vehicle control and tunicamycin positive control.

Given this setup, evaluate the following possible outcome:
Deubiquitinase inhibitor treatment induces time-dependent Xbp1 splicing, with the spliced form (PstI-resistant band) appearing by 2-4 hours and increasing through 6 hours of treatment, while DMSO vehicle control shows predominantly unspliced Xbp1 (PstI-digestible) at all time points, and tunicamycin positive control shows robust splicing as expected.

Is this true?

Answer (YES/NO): NO